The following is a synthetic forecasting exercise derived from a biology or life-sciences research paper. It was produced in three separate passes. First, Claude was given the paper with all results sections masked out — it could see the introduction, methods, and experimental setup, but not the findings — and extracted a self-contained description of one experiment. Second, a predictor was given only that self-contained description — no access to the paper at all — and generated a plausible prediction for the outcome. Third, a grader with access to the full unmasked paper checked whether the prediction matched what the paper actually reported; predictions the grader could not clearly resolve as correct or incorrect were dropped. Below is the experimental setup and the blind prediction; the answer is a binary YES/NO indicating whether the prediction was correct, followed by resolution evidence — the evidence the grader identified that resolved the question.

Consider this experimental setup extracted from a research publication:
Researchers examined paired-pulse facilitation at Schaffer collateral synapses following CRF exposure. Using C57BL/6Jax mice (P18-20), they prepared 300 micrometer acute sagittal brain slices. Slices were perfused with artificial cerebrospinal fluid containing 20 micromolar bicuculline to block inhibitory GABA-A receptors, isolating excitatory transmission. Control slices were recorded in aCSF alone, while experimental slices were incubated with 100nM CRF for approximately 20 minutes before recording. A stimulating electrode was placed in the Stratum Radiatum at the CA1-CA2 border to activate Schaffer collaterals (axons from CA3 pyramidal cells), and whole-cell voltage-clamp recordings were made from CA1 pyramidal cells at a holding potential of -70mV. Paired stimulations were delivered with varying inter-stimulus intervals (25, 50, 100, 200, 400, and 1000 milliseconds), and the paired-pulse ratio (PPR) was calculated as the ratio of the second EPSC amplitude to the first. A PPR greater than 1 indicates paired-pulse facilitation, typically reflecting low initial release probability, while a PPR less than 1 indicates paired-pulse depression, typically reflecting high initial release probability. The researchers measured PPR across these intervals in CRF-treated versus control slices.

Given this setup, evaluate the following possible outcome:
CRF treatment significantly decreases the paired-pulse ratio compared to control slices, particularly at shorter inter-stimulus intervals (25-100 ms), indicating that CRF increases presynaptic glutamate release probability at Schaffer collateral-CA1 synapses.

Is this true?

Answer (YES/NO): NO